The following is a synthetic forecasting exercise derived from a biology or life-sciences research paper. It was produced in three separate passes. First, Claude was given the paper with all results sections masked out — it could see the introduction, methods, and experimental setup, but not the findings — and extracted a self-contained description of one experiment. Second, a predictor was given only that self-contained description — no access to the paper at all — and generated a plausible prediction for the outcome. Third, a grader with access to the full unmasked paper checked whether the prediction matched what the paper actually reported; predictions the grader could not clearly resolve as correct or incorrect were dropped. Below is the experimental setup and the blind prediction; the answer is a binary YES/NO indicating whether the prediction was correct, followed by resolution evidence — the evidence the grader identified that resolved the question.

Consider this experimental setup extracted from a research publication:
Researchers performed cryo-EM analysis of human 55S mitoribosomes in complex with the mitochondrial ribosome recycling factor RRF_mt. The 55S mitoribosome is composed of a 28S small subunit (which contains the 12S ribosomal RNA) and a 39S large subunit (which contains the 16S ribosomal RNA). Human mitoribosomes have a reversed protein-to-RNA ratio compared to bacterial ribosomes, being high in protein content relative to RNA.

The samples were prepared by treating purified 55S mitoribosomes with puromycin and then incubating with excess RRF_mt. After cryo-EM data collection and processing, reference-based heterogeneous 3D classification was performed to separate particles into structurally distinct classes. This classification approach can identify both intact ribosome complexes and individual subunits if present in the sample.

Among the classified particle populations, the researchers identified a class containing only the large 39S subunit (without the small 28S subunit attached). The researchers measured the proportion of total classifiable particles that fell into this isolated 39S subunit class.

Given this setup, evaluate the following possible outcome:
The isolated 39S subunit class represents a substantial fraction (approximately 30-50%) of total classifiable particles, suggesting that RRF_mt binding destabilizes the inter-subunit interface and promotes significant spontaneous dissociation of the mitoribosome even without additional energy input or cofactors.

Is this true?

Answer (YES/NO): NO